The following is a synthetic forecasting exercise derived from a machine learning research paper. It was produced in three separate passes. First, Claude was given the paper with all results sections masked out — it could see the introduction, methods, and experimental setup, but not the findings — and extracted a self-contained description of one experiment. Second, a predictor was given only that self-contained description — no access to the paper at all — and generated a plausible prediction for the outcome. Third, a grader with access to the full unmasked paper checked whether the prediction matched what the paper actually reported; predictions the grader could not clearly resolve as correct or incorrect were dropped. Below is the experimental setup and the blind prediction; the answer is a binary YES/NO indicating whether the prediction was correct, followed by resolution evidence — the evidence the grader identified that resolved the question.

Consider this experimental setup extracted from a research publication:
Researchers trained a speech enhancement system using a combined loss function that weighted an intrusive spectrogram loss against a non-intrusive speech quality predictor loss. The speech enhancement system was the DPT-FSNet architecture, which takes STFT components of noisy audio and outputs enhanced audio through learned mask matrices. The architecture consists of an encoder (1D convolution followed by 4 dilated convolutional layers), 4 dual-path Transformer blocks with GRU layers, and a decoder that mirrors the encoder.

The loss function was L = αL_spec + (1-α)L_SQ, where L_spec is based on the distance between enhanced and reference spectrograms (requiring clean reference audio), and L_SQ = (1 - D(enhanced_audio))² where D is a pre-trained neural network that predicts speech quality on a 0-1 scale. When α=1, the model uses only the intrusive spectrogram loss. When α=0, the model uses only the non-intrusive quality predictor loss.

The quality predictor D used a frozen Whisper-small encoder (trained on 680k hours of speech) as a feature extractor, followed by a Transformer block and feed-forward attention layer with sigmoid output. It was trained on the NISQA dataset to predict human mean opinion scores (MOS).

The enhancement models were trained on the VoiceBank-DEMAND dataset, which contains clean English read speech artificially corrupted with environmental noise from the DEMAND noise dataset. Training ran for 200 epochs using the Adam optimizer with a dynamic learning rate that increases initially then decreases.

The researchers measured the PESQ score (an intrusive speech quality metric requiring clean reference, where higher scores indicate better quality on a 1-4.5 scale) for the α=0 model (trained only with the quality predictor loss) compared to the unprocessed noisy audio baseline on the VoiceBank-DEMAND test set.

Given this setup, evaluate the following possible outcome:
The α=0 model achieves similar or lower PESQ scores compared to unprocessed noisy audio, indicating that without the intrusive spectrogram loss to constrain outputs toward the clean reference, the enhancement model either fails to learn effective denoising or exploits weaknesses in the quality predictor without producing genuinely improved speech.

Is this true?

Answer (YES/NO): YES